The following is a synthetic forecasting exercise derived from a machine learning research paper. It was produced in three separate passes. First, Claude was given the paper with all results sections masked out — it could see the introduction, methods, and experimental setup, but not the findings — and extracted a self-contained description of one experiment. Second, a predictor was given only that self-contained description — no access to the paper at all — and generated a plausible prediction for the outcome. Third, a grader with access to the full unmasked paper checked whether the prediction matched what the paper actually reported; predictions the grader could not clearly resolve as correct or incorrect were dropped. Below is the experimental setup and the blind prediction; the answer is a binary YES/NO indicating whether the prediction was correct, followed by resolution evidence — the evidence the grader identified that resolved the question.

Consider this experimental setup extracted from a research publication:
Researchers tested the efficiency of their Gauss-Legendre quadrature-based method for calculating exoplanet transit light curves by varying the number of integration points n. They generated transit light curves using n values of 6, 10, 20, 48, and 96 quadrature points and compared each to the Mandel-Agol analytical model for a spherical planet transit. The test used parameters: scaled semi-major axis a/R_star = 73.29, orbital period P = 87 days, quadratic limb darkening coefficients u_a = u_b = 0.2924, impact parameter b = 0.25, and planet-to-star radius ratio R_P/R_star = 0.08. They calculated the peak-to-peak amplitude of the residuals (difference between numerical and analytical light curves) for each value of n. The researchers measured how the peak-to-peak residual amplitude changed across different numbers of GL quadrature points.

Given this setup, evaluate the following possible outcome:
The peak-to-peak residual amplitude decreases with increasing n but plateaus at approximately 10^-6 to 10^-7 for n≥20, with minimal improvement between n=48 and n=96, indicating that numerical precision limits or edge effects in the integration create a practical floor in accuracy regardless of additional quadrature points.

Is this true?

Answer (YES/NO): NO